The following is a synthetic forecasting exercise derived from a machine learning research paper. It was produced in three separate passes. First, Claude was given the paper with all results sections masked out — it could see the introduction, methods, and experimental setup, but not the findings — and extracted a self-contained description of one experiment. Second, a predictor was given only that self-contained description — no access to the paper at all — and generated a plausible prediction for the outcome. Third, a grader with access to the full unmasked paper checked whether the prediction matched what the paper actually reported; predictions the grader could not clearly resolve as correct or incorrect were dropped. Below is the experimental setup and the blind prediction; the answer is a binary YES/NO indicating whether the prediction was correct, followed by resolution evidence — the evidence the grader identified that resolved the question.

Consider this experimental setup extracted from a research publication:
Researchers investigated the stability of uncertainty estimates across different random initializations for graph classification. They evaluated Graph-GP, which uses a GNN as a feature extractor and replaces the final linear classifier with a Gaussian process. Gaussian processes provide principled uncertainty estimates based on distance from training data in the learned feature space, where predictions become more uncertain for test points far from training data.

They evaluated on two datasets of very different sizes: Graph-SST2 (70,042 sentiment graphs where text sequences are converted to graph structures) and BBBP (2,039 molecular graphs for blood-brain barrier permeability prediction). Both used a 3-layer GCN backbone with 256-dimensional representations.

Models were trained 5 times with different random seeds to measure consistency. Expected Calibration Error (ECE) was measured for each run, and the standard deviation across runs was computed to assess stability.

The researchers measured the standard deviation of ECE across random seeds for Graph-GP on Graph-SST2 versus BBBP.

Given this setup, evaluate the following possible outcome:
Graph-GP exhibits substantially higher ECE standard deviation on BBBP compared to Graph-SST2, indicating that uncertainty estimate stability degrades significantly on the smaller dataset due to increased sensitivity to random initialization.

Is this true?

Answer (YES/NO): YES